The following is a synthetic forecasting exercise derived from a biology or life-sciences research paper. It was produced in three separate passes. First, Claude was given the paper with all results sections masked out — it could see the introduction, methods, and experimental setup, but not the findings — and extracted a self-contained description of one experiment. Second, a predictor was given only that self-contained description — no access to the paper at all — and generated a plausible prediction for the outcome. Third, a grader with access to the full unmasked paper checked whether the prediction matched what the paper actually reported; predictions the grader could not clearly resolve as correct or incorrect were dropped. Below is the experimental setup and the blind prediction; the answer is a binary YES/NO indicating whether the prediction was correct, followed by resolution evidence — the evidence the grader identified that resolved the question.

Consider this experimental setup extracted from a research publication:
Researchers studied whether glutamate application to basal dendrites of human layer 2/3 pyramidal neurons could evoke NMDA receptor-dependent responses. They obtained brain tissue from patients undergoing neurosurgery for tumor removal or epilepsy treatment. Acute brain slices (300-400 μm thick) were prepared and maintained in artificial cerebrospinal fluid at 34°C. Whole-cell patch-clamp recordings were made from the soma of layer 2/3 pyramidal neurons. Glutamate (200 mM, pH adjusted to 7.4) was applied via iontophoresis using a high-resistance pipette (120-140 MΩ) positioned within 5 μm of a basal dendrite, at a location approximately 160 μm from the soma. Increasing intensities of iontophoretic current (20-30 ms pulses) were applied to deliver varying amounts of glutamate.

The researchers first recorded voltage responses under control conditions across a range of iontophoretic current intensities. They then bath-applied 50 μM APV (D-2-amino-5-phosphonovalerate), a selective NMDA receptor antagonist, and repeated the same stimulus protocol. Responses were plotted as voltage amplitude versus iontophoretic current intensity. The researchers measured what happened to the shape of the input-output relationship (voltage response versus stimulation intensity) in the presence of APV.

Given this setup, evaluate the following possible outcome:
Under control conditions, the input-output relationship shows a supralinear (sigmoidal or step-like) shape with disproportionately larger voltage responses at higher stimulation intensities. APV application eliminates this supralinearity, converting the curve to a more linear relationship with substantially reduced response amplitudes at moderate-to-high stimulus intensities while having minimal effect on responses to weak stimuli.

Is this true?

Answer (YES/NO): YES